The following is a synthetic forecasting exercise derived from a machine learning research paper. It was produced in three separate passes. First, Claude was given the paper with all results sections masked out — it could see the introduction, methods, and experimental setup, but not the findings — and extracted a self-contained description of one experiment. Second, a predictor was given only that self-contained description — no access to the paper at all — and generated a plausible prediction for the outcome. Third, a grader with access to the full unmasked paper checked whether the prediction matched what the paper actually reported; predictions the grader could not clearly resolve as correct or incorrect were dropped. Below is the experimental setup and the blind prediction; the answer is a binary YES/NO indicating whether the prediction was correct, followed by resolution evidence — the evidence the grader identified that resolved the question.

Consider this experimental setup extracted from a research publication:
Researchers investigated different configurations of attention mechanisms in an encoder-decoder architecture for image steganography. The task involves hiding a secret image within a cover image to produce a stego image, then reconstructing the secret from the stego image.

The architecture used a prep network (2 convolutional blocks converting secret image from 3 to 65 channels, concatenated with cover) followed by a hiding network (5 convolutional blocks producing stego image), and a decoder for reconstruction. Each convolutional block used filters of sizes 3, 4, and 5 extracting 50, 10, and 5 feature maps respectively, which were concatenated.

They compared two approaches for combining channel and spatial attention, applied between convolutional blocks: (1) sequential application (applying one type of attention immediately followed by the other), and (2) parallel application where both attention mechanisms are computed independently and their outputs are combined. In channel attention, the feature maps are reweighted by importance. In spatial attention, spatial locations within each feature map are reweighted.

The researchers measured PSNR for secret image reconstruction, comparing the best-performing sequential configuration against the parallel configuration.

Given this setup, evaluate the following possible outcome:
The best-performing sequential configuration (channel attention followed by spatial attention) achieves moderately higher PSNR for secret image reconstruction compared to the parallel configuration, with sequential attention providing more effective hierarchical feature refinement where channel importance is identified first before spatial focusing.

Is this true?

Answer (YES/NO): NO